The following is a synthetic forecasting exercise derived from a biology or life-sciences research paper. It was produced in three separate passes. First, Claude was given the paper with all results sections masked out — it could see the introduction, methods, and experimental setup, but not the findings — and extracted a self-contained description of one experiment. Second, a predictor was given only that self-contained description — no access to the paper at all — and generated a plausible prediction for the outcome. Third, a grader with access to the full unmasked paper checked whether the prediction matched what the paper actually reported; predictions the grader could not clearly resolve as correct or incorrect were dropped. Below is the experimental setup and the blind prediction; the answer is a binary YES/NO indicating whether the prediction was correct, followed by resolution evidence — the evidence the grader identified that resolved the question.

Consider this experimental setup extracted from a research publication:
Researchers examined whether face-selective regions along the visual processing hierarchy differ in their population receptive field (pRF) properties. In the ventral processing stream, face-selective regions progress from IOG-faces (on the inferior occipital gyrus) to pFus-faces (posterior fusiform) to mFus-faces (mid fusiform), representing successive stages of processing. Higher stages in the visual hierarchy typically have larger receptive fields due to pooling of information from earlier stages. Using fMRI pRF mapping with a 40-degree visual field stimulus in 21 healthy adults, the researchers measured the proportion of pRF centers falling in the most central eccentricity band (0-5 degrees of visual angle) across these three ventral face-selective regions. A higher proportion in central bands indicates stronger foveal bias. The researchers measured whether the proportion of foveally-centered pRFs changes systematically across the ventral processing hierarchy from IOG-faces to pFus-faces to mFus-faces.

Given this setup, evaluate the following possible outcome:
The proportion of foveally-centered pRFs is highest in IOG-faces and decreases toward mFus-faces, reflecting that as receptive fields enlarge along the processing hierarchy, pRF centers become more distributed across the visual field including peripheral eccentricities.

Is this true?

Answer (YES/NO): NO